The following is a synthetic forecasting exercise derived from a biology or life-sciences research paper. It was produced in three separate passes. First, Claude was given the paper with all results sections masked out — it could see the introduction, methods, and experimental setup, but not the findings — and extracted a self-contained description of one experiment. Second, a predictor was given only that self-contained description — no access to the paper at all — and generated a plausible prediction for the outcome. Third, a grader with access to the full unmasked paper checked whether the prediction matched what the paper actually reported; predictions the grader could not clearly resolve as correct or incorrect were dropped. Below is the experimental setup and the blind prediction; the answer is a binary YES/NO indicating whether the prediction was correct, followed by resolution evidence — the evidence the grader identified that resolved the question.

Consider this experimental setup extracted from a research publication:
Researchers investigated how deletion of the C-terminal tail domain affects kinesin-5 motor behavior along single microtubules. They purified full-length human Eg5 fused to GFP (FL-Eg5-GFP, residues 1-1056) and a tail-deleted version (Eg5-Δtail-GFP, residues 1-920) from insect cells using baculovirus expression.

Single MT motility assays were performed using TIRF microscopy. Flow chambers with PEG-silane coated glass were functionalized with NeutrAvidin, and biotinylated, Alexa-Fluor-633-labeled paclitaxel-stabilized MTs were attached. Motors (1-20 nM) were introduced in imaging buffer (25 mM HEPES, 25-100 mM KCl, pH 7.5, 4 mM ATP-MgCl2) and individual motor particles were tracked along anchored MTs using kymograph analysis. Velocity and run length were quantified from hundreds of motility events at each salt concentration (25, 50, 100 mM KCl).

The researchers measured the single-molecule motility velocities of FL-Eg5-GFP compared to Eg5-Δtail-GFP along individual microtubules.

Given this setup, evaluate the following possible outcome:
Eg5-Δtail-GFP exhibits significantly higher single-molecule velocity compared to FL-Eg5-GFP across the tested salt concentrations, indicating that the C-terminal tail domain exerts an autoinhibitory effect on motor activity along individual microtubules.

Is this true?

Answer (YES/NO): YES